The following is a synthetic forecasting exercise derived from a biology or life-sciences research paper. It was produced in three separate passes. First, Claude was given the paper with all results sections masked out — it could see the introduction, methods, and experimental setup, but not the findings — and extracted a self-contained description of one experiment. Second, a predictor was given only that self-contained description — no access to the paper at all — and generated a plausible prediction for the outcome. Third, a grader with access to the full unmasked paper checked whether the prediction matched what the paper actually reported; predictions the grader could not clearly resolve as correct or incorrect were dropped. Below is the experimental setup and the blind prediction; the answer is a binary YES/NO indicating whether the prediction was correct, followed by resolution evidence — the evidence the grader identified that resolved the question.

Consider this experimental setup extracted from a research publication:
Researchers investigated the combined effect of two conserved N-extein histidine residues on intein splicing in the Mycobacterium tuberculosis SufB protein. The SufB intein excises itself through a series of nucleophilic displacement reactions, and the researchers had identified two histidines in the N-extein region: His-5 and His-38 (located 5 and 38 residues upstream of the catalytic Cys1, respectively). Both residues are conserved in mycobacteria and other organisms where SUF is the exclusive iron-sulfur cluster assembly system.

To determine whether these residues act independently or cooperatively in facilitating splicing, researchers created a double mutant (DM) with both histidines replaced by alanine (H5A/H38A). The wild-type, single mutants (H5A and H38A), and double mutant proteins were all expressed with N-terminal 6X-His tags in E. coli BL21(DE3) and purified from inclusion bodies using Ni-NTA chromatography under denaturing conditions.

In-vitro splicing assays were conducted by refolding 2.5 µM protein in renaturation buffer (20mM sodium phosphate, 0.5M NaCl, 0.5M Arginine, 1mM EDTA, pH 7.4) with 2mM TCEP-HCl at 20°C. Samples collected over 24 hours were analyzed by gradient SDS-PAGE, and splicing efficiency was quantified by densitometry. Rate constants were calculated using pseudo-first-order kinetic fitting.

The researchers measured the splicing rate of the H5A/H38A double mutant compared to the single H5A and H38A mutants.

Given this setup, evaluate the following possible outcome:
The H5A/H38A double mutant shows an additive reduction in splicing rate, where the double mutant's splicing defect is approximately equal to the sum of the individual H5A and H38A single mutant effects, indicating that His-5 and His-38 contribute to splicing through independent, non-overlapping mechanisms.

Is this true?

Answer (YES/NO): NO